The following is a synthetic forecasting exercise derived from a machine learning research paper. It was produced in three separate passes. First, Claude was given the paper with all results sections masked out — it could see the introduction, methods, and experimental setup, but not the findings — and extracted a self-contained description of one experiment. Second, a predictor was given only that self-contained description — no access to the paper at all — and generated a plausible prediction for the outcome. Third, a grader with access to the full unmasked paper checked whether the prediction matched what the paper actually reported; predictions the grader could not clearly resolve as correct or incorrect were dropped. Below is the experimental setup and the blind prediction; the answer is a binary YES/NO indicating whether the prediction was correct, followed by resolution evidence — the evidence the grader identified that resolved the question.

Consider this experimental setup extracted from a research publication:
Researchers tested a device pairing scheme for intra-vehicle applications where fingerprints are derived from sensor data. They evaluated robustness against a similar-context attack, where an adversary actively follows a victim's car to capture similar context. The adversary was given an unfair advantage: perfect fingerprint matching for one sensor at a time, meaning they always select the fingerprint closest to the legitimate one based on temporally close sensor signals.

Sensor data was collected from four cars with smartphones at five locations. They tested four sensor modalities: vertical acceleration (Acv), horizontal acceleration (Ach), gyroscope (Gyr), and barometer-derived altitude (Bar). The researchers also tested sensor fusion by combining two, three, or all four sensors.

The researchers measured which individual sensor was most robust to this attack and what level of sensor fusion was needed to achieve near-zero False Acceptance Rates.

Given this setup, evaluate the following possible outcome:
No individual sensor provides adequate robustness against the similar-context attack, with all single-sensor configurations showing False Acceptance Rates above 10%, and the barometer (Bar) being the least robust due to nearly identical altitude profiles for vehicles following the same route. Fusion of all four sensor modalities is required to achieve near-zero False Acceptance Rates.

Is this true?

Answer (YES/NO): NO